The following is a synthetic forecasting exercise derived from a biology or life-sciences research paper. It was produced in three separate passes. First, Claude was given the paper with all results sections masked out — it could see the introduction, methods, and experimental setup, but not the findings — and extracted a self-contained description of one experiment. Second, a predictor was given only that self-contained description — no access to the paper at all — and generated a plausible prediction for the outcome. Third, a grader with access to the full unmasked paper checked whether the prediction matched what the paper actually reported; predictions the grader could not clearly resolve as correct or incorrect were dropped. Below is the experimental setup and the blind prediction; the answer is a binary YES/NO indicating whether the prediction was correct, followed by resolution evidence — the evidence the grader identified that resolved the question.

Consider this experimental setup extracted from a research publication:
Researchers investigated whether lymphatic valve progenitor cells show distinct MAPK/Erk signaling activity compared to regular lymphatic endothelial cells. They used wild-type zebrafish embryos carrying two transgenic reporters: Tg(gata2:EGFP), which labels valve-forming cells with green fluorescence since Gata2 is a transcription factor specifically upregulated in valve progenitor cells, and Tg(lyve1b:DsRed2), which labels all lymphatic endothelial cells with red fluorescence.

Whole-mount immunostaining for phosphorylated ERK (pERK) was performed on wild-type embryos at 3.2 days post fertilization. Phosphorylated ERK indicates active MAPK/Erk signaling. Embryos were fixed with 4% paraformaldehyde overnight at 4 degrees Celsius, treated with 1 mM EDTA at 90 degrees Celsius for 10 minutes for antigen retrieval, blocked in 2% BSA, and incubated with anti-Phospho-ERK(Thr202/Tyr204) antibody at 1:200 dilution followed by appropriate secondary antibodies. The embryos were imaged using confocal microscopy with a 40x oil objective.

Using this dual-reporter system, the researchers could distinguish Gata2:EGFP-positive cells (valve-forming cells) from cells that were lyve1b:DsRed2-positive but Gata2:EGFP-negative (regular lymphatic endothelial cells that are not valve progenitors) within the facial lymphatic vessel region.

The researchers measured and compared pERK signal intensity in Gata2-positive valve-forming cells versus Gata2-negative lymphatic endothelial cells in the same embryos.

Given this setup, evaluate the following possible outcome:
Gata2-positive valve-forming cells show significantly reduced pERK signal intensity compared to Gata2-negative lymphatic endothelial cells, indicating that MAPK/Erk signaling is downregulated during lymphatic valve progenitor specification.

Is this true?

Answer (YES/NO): YES